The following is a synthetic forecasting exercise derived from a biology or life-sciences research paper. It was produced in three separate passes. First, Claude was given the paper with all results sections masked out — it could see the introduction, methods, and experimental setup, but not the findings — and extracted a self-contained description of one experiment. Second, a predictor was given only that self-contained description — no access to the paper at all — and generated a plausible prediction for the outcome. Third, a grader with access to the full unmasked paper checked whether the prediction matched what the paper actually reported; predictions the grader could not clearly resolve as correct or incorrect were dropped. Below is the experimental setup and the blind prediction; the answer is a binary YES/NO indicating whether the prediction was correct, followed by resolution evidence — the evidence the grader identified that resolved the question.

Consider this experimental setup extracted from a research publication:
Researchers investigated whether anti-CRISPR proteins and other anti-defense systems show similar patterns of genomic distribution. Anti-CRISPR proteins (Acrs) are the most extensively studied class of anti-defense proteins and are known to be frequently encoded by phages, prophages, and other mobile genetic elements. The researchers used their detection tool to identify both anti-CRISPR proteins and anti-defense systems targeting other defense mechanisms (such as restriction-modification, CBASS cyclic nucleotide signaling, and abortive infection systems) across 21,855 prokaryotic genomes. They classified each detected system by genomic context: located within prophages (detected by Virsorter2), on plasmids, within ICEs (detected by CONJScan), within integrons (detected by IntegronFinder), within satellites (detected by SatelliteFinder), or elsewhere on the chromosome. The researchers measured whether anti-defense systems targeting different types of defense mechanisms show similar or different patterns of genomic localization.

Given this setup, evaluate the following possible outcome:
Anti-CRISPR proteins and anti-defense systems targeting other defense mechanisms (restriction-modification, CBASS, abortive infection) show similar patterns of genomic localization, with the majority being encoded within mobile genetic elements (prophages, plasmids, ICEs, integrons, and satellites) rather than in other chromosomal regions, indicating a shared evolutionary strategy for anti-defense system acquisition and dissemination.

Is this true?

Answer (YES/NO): NO